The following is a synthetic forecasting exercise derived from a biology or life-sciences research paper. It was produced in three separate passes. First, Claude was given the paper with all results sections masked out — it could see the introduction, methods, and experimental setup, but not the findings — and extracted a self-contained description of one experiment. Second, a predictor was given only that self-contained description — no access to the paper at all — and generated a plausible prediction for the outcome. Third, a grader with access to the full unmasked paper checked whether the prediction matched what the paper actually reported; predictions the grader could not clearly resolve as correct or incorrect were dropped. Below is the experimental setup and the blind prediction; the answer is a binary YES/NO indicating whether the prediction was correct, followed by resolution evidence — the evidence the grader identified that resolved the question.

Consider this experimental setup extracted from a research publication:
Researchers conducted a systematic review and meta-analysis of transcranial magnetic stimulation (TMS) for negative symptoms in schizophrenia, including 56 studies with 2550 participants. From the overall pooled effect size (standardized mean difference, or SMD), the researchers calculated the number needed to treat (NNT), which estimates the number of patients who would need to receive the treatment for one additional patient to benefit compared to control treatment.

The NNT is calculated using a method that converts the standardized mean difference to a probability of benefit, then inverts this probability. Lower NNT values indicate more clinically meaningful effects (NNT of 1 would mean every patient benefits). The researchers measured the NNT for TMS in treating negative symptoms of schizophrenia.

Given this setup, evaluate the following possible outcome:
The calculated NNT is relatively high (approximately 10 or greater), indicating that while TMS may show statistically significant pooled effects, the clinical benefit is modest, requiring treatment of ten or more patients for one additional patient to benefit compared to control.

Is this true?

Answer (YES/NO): NO